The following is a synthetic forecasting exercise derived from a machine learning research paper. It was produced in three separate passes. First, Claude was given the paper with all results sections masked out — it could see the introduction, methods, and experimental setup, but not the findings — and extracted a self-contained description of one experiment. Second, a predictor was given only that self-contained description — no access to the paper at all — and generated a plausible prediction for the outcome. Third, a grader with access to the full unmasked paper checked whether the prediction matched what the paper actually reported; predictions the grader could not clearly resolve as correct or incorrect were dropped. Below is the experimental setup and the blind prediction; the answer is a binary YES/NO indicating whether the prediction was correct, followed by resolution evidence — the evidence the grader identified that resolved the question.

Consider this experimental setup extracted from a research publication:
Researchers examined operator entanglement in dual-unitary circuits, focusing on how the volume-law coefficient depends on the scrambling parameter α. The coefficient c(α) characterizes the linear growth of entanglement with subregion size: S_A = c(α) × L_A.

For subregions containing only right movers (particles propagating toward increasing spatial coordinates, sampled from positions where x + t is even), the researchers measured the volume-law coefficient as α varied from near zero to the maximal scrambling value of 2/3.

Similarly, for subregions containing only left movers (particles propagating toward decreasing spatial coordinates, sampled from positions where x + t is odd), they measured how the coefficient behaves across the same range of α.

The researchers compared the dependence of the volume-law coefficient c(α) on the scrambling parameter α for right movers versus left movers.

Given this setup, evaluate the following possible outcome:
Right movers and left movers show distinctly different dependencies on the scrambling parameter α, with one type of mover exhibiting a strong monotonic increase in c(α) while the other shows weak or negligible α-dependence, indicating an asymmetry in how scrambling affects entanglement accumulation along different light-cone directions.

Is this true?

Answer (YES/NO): NO